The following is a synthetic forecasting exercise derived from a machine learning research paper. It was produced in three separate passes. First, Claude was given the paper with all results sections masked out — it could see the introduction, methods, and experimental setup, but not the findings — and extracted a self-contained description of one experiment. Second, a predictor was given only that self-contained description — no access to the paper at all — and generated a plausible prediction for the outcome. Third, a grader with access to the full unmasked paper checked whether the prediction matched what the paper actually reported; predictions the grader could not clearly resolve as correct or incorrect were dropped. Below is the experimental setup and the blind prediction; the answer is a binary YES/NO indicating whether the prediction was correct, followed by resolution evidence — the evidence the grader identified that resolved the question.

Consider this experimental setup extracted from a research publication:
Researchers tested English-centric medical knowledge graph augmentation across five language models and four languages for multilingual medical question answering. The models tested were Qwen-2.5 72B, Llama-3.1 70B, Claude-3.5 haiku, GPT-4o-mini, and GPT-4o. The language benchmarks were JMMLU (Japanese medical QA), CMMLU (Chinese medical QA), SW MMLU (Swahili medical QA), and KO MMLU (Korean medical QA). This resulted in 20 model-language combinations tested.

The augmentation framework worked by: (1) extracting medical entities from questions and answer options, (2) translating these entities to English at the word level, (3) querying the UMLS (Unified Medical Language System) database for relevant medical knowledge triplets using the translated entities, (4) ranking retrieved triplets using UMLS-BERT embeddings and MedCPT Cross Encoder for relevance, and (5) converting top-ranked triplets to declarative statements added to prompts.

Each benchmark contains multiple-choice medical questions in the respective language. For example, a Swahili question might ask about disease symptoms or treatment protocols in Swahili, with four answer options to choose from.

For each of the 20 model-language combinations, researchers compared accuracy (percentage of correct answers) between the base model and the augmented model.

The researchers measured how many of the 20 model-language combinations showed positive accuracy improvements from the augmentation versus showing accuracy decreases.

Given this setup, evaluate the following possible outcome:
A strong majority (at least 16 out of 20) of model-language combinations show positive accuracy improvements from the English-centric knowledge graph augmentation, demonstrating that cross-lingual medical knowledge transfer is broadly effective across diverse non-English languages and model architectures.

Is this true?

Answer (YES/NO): YES